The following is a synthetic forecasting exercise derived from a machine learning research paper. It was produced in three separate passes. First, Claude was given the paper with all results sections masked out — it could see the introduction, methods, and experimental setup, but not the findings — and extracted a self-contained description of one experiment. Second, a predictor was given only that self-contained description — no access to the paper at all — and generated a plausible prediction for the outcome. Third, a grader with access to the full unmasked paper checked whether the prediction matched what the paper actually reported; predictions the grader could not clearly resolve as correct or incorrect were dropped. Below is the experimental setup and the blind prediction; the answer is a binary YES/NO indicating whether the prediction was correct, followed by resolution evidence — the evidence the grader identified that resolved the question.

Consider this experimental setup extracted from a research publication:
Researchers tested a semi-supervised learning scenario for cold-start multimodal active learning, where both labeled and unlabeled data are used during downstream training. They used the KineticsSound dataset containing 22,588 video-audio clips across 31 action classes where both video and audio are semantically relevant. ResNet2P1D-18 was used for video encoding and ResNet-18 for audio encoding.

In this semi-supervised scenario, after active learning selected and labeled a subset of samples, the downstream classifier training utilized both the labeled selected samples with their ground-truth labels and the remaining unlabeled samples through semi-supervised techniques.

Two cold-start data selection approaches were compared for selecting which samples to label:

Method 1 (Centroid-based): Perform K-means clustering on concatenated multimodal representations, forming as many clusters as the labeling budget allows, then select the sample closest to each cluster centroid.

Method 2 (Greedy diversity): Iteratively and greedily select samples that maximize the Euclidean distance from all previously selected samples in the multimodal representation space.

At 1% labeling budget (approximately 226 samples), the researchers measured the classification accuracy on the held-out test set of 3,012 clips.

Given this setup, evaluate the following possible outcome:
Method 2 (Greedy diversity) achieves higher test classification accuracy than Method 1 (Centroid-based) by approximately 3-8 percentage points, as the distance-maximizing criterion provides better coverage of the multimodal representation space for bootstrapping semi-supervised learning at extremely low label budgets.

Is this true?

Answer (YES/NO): YES